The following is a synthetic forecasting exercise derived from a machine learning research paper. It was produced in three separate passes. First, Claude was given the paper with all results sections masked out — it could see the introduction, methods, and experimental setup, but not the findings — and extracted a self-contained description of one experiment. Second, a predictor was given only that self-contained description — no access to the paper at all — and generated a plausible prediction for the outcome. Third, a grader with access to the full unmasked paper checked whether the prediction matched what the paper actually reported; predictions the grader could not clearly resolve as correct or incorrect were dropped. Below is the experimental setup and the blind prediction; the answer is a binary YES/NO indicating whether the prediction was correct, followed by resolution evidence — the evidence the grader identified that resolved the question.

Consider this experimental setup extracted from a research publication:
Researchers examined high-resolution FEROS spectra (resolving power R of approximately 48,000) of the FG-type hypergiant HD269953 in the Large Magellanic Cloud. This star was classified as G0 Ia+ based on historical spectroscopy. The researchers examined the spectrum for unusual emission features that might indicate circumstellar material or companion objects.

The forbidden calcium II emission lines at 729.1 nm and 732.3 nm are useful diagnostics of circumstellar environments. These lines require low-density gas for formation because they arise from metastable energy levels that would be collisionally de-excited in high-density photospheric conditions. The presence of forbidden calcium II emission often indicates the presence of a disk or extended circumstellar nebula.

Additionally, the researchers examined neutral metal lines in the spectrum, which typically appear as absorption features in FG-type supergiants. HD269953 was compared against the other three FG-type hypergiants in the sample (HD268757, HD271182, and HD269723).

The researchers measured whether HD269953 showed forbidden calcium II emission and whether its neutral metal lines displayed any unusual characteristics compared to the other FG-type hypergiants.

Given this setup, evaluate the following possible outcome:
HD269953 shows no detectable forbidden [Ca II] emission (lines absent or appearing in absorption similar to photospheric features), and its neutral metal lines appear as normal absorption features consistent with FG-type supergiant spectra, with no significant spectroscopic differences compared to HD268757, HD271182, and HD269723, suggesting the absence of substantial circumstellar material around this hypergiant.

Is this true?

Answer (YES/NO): NO